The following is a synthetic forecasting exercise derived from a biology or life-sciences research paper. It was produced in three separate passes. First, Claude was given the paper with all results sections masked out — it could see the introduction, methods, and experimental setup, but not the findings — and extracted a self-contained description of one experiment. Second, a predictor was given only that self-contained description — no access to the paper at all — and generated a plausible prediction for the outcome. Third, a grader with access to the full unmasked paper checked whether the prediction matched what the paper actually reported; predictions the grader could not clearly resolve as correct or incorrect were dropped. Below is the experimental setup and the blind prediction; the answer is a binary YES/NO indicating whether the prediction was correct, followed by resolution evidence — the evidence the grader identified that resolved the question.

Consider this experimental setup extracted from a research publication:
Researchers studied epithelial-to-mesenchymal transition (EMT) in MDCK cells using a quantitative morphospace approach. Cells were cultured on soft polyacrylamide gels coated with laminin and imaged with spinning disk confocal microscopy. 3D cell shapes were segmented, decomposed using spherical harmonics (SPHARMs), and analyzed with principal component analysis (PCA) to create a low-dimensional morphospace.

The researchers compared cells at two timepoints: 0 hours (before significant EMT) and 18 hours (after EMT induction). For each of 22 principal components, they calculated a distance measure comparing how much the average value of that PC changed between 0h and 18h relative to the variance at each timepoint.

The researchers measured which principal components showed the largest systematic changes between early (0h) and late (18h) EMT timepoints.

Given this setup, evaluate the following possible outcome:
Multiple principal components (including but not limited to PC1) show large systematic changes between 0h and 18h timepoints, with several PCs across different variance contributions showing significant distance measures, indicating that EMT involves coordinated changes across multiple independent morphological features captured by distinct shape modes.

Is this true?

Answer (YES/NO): NO